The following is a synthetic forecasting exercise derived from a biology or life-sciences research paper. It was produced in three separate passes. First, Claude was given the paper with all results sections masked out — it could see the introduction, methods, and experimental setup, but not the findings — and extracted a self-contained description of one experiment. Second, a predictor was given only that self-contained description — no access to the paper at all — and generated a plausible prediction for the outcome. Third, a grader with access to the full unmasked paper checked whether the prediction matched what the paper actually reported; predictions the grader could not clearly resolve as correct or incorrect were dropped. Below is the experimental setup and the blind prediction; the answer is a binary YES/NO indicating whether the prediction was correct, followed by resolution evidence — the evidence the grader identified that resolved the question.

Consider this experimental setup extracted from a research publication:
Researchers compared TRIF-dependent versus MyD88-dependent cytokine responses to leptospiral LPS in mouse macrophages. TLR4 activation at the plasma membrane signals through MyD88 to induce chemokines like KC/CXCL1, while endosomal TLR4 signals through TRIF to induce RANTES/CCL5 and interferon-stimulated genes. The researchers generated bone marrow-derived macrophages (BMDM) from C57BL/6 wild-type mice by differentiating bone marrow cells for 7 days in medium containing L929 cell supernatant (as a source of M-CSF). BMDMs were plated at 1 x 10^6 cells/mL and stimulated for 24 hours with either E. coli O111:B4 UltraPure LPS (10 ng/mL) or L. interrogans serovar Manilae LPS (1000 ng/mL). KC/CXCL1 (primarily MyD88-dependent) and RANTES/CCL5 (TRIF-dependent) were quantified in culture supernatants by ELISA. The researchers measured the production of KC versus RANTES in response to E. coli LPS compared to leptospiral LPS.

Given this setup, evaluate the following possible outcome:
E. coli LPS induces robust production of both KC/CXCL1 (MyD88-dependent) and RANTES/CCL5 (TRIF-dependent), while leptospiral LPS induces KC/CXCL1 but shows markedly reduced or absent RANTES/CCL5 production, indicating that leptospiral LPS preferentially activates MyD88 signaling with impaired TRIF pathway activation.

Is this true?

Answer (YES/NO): YES